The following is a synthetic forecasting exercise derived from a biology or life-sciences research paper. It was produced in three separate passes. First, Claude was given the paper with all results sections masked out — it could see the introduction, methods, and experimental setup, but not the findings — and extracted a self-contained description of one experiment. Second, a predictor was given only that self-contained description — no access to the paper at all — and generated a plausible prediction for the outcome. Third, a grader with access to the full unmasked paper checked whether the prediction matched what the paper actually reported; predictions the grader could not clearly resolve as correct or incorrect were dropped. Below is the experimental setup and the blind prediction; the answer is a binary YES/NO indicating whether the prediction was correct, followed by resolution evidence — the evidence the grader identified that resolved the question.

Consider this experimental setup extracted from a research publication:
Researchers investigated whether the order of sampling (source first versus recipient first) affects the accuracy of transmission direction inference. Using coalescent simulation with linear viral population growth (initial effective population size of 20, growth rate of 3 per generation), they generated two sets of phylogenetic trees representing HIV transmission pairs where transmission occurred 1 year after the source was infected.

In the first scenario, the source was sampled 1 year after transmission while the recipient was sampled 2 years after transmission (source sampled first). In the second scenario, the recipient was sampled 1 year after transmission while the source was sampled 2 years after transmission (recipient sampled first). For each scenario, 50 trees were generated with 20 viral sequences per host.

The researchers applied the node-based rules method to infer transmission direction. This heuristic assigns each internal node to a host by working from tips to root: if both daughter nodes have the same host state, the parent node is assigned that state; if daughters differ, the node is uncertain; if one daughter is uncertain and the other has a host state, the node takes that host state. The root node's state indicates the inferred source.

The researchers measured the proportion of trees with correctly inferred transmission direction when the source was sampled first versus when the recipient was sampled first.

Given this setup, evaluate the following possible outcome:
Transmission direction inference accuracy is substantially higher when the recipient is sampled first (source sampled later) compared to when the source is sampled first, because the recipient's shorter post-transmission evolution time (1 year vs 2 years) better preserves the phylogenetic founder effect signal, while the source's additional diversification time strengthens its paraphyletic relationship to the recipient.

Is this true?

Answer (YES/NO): NO